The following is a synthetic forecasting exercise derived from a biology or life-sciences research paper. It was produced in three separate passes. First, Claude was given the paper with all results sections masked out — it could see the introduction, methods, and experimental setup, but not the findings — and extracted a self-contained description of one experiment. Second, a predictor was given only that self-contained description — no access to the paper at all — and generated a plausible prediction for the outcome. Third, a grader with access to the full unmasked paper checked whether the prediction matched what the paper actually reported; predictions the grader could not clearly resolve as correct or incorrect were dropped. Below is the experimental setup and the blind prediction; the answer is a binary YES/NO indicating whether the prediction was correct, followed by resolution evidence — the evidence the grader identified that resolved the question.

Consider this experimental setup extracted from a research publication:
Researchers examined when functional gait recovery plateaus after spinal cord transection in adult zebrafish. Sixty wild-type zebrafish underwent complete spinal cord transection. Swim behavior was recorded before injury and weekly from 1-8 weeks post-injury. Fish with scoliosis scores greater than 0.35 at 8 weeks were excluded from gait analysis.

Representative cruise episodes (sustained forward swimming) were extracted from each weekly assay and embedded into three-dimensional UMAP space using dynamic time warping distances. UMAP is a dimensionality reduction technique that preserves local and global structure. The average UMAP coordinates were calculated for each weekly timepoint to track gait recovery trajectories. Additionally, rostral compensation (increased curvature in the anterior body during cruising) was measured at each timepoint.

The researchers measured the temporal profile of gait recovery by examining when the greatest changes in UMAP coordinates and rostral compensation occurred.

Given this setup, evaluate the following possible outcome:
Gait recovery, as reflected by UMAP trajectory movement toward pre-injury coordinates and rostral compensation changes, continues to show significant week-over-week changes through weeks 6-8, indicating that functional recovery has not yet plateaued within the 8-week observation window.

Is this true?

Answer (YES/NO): NO